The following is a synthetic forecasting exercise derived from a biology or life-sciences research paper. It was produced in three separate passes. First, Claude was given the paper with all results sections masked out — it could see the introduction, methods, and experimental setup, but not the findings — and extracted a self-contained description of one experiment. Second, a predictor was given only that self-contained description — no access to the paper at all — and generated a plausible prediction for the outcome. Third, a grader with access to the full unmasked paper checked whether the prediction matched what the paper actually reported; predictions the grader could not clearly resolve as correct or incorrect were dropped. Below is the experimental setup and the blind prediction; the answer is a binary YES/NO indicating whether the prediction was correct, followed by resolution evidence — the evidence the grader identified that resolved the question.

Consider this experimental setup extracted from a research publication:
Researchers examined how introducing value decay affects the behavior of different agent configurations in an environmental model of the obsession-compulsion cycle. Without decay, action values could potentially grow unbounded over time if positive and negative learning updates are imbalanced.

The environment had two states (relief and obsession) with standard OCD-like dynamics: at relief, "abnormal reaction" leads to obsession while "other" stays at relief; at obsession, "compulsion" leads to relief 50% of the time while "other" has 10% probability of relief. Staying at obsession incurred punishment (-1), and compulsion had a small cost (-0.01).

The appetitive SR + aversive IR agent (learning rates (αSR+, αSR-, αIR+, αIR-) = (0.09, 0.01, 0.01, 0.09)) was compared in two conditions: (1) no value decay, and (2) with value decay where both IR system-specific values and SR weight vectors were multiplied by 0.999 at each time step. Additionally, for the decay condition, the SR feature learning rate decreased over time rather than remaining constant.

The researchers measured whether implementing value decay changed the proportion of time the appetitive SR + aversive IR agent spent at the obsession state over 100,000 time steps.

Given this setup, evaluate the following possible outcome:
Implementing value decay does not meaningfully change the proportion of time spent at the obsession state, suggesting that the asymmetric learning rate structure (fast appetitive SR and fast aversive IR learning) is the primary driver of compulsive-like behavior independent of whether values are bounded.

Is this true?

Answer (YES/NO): NO